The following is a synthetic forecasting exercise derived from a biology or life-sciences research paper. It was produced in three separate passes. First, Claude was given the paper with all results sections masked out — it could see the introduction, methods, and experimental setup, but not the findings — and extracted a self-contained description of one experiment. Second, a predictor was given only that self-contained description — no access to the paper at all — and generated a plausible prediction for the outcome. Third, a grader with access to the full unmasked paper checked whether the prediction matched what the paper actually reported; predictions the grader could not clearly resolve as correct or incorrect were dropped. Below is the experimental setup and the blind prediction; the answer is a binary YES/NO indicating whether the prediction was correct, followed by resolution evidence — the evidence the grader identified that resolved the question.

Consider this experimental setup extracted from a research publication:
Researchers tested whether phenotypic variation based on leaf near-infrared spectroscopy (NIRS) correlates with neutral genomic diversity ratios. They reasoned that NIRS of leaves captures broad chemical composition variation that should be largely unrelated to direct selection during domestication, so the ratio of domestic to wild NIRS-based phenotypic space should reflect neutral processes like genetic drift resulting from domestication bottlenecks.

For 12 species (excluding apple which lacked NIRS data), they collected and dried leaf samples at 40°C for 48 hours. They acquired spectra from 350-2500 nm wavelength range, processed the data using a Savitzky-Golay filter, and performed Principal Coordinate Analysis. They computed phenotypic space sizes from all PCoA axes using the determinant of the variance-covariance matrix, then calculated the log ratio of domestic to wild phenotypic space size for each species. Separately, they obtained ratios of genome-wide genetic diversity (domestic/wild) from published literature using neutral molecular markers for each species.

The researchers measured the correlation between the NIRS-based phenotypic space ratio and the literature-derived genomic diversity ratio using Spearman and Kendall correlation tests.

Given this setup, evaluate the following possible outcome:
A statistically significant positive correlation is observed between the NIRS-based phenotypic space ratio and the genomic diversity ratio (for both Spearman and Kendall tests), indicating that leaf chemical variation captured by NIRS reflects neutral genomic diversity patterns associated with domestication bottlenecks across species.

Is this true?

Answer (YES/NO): YES